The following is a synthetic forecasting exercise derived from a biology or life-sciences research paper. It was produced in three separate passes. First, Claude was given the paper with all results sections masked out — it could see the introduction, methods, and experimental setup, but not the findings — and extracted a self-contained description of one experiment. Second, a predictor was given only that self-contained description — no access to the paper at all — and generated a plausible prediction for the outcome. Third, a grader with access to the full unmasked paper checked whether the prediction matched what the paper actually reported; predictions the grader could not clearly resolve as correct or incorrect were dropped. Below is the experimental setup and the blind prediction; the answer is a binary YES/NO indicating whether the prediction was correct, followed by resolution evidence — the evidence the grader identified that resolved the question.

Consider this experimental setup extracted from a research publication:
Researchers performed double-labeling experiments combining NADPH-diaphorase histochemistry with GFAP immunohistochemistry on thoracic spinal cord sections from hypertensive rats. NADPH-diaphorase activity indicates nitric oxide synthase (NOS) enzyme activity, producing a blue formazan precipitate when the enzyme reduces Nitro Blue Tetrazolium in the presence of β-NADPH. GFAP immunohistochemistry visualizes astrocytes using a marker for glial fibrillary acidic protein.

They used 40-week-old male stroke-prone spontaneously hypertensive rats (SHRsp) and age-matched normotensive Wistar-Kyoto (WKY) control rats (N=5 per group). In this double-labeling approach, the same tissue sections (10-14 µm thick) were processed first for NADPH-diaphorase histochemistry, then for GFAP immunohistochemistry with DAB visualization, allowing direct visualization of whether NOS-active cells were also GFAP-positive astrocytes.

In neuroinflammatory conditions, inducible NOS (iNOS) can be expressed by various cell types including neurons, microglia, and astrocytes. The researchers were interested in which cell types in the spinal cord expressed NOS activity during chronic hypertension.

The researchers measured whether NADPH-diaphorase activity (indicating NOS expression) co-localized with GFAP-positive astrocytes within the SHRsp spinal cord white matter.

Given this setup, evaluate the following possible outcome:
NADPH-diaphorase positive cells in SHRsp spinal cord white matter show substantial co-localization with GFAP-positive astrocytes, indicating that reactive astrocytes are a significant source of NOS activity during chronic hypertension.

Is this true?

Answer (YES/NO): NO